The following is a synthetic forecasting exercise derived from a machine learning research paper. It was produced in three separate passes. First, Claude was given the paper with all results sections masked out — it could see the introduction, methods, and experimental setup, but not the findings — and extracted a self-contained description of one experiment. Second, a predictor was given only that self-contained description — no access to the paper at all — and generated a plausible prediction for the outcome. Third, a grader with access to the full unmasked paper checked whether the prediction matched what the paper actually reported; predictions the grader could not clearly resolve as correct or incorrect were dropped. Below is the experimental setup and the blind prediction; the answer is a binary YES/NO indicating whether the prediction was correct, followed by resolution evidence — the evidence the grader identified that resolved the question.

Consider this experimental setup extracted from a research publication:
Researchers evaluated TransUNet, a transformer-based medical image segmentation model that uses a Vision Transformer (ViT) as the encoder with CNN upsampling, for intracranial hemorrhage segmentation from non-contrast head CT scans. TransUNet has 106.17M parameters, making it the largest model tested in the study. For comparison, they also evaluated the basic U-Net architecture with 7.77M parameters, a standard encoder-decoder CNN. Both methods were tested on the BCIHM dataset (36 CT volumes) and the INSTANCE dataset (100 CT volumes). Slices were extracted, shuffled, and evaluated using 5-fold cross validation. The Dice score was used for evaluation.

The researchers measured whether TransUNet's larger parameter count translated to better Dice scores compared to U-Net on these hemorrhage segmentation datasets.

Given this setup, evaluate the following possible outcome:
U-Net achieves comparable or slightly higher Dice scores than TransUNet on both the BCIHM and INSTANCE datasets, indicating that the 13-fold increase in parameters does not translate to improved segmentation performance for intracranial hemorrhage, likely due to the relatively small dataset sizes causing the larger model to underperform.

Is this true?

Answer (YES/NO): YES